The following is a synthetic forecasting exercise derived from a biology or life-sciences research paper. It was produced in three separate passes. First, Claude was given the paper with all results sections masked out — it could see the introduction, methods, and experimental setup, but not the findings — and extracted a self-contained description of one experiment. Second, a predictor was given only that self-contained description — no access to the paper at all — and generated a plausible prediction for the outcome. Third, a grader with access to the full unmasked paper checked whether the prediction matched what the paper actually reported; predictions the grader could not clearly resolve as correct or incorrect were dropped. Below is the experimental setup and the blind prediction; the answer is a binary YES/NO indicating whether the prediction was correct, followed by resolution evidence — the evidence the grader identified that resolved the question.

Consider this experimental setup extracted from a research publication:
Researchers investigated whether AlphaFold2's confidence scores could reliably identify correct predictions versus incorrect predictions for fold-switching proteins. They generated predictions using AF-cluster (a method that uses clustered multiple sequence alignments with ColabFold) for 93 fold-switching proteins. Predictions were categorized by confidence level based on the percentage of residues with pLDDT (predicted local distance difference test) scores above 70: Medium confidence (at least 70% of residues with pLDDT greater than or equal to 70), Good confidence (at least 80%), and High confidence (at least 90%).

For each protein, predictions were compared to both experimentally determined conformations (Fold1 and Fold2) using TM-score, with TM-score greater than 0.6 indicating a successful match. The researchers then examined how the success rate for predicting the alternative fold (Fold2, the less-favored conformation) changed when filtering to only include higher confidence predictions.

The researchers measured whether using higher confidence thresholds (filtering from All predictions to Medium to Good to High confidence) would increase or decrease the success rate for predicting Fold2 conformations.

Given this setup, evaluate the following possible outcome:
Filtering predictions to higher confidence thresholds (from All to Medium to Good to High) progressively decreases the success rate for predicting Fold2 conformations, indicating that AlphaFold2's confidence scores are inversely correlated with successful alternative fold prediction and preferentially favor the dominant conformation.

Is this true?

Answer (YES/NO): YES